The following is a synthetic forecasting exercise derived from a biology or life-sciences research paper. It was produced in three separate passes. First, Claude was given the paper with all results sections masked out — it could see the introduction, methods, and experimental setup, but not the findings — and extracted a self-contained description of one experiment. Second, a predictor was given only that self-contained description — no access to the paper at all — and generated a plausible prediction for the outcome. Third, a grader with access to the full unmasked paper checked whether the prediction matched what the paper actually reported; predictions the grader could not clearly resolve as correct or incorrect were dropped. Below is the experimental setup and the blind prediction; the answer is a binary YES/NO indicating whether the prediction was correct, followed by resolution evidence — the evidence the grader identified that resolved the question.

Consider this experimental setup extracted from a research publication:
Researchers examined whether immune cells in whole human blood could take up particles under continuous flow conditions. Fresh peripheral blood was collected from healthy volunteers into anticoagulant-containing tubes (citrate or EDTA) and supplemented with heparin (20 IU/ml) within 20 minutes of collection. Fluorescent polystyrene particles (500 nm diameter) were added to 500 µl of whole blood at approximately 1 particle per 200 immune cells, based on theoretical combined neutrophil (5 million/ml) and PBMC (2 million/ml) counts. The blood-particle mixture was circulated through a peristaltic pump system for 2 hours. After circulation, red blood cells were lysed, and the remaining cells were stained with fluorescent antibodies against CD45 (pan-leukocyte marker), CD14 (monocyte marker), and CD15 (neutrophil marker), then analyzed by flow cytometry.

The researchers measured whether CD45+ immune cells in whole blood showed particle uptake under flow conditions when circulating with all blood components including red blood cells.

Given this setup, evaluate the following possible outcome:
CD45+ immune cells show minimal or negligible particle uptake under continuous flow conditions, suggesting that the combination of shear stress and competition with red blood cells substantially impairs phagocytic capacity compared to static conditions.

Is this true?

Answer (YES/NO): NO